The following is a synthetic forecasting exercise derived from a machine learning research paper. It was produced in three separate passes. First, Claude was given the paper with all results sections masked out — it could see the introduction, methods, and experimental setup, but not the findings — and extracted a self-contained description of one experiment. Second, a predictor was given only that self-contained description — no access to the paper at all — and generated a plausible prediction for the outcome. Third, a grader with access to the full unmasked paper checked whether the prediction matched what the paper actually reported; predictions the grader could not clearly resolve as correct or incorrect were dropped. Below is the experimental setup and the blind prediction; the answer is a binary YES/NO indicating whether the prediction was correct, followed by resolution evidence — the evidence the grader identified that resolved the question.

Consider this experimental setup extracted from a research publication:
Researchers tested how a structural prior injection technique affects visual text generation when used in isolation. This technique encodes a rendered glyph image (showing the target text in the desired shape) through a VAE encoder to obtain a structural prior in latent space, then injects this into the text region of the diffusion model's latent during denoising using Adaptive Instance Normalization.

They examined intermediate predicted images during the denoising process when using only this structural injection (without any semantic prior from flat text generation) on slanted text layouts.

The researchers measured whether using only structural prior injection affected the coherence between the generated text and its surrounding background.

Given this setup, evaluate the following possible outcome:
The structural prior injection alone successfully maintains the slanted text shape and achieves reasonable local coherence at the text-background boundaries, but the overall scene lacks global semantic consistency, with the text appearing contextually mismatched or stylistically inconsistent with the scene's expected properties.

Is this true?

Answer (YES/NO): NO